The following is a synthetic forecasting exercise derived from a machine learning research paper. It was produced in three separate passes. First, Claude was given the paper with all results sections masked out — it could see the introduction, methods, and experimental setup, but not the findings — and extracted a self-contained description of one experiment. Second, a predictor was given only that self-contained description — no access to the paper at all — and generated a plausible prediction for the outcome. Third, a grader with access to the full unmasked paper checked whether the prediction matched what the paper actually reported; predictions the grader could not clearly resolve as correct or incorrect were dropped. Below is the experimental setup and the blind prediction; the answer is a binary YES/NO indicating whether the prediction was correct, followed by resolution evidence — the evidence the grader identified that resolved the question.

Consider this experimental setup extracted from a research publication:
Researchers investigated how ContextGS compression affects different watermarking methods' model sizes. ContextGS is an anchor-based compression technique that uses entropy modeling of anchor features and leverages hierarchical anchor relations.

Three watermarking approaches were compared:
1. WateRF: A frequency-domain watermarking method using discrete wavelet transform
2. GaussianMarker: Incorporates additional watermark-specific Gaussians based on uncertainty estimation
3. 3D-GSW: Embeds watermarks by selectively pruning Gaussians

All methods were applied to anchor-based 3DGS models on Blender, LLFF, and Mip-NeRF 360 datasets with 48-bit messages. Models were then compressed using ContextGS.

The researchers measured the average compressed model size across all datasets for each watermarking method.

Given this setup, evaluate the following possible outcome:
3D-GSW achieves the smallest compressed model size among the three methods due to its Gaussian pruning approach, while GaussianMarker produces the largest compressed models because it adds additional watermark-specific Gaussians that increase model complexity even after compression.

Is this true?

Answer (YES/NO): YES